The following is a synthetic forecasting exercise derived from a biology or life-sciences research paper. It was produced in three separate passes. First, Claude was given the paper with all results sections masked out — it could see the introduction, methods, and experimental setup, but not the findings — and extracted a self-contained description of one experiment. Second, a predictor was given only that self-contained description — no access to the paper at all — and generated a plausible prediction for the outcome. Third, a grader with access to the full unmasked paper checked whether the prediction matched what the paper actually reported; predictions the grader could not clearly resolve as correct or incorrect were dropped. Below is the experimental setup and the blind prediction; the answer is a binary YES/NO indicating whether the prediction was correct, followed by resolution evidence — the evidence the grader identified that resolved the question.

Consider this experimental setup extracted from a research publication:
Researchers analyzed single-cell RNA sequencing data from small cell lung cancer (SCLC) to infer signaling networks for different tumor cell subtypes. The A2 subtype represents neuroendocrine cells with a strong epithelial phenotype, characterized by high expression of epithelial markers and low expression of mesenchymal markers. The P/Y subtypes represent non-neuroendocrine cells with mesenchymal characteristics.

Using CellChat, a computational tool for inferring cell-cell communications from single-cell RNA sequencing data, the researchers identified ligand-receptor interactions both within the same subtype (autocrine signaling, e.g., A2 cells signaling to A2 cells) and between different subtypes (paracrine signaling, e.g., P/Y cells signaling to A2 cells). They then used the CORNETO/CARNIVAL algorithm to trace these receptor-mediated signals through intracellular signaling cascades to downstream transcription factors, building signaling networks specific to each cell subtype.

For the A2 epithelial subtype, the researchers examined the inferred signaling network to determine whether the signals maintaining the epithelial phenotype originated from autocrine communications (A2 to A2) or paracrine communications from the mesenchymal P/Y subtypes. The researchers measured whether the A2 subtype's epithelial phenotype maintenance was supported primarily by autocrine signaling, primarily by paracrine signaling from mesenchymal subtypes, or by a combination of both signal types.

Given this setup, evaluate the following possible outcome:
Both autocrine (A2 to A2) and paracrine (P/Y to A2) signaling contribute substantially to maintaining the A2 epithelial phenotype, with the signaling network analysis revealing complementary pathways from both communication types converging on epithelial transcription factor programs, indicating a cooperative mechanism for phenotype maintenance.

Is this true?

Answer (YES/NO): YES